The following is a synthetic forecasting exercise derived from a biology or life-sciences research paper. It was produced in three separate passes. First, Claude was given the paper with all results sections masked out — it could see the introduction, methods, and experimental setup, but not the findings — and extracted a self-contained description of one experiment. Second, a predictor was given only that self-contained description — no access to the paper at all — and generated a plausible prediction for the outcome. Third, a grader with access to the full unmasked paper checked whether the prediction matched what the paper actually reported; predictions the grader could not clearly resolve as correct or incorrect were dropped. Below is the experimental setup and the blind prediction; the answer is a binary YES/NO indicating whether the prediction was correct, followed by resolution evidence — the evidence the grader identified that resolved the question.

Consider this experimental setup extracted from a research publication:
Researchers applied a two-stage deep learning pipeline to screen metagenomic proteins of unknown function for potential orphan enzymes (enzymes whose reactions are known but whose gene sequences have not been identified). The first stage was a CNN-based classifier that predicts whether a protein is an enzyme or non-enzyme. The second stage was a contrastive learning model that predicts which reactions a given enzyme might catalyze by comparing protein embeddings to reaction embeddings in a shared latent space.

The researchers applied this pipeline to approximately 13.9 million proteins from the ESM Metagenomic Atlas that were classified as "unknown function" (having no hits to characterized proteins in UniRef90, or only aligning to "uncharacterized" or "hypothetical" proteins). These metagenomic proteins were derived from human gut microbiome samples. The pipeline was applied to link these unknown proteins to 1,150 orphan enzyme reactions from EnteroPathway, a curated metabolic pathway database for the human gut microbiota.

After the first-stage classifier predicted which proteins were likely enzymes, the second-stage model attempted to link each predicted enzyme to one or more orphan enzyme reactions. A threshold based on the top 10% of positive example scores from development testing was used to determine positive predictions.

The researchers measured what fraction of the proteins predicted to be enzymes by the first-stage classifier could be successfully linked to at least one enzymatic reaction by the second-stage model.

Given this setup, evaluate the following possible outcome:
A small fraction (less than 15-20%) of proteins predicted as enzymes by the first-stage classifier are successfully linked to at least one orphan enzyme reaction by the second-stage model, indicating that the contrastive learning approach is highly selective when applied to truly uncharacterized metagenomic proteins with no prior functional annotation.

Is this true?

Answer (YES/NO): YES